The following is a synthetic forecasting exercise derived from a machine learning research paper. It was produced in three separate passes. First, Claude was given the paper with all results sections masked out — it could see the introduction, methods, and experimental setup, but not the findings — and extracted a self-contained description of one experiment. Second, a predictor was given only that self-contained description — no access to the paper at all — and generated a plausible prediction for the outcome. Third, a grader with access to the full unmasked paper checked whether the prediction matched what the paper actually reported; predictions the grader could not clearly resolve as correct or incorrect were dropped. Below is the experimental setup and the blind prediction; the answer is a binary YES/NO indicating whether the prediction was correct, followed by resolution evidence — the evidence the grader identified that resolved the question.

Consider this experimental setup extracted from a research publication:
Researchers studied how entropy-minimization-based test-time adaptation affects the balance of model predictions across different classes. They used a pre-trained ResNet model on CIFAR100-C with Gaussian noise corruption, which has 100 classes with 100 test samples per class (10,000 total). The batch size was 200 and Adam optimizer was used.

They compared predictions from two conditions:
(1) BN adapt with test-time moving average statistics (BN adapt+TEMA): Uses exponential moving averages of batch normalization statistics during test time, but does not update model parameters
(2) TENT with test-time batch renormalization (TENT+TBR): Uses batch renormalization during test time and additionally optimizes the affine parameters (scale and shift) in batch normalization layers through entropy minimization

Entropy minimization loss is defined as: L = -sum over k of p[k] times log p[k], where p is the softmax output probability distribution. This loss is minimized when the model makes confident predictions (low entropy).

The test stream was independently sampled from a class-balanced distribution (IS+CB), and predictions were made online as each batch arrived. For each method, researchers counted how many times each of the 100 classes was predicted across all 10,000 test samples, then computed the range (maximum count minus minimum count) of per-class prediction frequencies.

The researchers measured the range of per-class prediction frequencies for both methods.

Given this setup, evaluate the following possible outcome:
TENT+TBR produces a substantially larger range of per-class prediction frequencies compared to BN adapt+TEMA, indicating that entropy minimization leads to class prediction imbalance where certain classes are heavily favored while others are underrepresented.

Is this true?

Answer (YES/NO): YES